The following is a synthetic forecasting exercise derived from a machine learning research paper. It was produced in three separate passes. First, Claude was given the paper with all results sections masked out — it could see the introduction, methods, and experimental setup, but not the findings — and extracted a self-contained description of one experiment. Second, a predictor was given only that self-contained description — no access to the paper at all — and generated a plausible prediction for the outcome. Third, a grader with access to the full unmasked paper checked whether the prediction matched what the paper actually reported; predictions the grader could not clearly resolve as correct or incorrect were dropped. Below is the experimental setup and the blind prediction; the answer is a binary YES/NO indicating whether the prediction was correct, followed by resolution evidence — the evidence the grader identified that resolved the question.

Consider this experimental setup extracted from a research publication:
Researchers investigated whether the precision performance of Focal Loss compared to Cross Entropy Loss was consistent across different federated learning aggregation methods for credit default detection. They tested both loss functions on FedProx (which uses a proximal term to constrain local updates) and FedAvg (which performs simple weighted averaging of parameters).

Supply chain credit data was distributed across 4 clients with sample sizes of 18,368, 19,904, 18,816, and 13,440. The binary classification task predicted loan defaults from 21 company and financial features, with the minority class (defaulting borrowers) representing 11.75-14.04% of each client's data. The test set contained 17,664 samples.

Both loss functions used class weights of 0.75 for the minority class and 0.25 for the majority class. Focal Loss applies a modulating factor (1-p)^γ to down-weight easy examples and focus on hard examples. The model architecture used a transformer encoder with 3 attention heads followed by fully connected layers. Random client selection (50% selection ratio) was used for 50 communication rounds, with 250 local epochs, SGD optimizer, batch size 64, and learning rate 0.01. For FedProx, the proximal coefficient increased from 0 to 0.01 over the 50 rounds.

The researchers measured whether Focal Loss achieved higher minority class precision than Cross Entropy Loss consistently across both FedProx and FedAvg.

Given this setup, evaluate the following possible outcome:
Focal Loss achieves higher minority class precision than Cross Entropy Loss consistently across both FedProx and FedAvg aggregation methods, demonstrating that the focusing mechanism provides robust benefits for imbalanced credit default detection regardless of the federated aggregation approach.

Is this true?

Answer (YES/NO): NO